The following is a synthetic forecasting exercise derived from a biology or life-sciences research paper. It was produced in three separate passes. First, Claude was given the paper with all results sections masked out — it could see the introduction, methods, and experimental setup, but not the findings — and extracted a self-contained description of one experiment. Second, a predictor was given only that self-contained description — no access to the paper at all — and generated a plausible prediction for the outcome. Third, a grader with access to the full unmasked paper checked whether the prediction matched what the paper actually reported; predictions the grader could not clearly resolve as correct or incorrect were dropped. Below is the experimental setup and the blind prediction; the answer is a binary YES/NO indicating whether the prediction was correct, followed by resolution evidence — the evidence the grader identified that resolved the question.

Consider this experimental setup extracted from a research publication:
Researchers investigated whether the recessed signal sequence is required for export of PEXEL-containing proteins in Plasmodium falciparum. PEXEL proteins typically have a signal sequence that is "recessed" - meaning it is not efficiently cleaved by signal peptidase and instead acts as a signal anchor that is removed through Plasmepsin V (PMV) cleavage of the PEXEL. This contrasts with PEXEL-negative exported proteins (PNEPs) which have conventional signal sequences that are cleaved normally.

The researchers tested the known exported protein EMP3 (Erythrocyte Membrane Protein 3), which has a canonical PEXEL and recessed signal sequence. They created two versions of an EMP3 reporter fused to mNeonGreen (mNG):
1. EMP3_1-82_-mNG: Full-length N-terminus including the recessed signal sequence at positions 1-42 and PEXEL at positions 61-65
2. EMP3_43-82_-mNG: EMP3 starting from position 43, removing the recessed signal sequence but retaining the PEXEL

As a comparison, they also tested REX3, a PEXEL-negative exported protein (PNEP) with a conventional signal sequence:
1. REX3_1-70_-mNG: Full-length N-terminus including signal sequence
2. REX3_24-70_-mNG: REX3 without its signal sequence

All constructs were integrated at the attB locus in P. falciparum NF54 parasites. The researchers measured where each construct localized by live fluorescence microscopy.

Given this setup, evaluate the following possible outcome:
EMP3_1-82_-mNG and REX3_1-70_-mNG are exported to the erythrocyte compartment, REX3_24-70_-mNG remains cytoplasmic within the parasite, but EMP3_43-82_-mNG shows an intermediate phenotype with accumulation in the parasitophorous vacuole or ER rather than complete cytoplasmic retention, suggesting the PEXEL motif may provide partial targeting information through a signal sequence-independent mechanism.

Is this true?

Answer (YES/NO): NO